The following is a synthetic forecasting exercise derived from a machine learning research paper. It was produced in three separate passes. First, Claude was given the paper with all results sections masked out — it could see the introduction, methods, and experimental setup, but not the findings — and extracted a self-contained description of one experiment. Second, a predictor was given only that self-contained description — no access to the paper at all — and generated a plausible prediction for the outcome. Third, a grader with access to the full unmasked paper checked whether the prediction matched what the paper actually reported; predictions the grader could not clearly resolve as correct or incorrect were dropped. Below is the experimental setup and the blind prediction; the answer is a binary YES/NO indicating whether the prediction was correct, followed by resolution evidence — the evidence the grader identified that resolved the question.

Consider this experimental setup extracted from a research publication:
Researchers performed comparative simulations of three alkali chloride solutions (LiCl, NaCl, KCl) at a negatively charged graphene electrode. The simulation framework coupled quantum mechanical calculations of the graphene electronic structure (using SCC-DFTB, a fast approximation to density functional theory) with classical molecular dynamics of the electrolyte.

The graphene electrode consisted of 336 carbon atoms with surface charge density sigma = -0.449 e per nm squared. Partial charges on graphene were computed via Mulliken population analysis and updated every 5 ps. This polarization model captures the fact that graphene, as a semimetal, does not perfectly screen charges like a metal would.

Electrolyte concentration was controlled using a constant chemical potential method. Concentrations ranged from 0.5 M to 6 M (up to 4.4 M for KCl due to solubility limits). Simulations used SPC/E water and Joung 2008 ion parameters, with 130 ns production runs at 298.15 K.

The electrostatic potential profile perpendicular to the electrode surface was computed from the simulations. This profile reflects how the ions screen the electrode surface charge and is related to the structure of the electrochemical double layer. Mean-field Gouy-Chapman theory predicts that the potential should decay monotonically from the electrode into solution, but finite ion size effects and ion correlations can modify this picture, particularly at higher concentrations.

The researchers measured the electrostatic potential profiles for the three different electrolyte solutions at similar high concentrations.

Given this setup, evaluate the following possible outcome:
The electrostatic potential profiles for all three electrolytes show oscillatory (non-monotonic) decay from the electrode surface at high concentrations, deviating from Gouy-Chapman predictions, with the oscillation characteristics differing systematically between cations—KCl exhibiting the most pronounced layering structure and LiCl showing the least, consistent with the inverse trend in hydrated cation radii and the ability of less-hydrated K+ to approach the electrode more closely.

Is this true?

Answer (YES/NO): NO